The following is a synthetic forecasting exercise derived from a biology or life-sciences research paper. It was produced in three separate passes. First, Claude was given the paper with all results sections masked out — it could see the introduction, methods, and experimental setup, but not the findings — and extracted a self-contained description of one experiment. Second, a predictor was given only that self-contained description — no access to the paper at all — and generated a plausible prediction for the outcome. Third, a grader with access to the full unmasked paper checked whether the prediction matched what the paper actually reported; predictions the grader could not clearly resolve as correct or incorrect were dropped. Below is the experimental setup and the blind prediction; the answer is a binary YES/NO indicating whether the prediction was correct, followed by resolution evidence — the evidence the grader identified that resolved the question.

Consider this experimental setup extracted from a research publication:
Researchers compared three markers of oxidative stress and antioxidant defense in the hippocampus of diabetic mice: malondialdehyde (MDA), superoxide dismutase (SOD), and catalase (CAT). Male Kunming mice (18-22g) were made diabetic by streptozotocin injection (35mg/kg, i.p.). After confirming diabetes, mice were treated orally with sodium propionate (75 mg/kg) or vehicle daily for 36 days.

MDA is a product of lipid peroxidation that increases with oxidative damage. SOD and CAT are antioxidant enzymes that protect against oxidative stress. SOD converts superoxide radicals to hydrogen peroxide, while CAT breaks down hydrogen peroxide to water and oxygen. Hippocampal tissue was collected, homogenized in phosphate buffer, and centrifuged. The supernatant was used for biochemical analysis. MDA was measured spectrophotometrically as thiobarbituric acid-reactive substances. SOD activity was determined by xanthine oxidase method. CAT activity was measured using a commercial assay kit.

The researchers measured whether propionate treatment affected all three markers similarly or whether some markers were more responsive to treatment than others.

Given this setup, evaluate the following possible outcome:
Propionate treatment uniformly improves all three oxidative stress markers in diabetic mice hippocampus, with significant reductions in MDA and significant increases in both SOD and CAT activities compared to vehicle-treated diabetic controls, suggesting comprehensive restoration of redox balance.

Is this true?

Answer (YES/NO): YES